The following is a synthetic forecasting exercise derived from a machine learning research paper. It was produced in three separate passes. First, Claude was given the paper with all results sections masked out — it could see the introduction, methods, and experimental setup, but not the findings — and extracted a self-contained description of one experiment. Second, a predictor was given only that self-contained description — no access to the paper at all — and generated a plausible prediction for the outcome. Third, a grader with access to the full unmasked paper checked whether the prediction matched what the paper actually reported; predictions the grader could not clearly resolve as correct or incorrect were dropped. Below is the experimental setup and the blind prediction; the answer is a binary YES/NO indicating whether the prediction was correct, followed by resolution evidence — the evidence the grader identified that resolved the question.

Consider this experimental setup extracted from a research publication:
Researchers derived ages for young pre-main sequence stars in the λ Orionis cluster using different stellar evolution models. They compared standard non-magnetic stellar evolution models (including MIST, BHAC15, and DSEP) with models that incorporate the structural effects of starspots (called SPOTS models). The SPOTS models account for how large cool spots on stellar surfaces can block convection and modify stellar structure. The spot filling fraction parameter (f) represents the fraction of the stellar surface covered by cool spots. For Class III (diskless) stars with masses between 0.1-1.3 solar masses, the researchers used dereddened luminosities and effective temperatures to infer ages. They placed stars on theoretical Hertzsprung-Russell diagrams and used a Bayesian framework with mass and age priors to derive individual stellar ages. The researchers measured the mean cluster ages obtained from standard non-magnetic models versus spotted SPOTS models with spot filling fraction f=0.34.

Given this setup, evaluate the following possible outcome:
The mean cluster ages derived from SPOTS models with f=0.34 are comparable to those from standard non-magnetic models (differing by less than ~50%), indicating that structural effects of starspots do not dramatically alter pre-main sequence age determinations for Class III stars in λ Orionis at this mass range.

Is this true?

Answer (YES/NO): NO